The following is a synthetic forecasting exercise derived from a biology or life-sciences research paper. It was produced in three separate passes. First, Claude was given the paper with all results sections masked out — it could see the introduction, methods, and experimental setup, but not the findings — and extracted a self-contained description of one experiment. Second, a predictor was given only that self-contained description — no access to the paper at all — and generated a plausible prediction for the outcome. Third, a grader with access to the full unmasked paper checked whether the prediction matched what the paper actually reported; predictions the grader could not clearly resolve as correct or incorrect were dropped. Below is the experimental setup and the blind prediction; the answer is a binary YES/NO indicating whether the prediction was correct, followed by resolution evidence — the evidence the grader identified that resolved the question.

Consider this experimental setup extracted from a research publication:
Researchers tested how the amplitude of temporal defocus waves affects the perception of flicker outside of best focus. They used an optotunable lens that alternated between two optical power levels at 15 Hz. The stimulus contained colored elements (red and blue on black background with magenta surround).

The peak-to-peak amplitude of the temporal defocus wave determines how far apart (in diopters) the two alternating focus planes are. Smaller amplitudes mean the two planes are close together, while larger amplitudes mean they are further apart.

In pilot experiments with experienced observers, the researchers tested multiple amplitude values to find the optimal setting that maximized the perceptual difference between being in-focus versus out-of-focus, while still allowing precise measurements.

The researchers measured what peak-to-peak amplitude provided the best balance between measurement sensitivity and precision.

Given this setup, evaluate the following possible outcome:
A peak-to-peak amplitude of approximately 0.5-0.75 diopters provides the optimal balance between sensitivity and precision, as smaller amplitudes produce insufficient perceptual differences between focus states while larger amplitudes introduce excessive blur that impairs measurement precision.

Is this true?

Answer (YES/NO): YES